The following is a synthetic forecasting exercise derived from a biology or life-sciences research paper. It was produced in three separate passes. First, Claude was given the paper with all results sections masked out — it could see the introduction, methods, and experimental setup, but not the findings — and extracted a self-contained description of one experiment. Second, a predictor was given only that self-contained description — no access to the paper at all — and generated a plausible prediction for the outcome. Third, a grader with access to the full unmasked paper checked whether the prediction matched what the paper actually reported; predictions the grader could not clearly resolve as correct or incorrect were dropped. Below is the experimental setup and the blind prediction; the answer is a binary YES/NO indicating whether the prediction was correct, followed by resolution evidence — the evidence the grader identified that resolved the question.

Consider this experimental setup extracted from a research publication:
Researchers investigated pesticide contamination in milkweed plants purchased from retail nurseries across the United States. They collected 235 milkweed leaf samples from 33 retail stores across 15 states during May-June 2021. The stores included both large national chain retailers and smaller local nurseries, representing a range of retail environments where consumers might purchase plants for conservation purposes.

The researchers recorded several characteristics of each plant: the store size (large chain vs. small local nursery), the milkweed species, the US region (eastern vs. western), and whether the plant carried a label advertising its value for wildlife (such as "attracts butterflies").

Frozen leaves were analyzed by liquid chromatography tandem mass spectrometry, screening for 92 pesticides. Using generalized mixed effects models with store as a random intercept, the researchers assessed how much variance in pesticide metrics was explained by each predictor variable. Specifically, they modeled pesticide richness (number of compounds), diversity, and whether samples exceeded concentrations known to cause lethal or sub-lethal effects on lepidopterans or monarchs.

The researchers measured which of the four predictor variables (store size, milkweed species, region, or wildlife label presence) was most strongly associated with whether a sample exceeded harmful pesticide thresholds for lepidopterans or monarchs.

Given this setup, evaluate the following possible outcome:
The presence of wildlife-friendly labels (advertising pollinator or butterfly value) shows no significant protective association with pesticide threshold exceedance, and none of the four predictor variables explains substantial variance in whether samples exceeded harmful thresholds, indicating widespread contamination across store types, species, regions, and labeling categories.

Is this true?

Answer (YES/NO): NO